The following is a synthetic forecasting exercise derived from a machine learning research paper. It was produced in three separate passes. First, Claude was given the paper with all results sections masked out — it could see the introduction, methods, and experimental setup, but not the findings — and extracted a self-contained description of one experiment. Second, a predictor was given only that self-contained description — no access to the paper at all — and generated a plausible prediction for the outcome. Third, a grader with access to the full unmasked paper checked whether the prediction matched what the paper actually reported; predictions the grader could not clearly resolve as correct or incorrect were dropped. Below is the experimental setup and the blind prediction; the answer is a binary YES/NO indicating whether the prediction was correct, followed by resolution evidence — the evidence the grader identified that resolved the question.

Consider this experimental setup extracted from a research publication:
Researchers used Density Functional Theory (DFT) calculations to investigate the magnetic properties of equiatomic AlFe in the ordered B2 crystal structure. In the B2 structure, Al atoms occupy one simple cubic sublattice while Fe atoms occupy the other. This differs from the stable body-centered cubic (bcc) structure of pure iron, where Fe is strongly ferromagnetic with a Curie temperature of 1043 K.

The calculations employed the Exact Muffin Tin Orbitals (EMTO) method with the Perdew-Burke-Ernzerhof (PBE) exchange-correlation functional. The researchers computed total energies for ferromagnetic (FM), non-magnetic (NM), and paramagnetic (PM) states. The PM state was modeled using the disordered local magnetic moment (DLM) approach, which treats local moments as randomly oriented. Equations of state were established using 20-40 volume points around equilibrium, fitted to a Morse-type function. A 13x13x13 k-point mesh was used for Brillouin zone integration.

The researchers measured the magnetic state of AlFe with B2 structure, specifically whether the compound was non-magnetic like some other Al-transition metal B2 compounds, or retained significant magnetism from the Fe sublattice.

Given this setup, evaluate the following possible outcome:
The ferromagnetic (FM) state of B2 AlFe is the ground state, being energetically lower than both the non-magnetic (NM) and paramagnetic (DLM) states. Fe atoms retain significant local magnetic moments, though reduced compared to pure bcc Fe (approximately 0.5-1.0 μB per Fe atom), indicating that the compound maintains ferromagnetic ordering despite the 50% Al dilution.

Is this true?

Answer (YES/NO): YES